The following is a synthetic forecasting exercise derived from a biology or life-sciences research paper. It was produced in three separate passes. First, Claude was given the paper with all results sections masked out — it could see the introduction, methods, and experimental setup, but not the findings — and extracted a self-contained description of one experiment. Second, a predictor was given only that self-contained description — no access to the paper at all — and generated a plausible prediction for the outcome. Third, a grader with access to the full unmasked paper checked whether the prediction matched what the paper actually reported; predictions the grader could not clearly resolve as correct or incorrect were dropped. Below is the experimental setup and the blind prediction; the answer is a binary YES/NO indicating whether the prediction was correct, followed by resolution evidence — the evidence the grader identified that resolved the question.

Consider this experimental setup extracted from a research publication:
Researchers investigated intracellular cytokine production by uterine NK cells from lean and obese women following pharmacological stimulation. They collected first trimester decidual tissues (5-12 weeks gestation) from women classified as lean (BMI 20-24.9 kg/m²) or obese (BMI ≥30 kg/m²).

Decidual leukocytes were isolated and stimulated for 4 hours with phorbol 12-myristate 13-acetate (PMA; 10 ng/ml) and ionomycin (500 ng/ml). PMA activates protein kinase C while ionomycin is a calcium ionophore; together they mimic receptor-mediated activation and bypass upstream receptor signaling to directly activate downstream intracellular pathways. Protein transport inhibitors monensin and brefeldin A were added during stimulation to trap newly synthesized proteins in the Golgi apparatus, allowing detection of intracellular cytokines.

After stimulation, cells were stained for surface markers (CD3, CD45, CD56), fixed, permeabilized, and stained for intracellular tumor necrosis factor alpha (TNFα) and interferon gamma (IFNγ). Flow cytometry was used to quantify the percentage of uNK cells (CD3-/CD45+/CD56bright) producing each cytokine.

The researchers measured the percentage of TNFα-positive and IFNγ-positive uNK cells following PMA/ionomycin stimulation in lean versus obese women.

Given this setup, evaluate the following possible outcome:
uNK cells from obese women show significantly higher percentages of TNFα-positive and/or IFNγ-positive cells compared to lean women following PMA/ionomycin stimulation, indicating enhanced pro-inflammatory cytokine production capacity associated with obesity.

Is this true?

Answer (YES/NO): NO